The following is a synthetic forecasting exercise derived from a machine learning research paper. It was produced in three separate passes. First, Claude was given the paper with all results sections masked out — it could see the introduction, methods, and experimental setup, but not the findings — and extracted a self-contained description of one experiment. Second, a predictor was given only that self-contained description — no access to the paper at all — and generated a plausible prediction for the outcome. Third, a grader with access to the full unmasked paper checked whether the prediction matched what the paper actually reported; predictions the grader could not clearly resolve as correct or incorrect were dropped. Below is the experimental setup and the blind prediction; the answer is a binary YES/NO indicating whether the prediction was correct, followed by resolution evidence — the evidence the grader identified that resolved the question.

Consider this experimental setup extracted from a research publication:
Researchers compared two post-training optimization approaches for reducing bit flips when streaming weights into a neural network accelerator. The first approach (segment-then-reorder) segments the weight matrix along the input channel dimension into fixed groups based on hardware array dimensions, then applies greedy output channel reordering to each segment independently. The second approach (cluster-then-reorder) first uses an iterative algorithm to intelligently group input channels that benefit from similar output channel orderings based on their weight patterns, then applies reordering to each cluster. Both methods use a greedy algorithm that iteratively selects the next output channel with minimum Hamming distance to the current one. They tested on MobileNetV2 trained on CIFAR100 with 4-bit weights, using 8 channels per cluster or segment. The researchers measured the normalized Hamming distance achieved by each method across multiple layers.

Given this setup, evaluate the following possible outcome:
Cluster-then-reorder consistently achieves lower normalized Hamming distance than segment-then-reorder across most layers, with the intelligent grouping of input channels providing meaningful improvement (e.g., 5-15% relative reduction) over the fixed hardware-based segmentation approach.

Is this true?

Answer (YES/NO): NO